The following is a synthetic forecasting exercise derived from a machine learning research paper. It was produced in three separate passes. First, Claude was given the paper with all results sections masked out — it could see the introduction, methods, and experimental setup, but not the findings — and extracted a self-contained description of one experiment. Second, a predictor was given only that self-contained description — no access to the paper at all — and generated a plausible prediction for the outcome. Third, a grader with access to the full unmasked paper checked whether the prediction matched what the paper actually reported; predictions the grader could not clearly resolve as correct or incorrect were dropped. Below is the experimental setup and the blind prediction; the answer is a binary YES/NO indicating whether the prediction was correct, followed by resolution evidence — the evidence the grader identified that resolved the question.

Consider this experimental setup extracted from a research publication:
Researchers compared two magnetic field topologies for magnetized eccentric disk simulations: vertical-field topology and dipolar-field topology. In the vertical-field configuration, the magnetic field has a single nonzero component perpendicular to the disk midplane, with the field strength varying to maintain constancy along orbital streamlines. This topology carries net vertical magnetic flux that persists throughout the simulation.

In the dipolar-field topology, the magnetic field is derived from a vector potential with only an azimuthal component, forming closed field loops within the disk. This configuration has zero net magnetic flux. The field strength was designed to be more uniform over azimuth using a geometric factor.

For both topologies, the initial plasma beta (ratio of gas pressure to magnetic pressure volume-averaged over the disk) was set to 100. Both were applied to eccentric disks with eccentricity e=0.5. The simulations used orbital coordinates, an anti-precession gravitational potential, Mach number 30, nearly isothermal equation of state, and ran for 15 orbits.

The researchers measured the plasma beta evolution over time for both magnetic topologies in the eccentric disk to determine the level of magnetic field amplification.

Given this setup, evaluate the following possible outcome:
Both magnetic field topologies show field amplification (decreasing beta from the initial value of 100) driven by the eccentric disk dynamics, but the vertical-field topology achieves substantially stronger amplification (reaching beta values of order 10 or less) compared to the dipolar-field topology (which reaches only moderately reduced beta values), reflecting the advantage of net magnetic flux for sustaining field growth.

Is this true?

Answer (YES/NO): NO